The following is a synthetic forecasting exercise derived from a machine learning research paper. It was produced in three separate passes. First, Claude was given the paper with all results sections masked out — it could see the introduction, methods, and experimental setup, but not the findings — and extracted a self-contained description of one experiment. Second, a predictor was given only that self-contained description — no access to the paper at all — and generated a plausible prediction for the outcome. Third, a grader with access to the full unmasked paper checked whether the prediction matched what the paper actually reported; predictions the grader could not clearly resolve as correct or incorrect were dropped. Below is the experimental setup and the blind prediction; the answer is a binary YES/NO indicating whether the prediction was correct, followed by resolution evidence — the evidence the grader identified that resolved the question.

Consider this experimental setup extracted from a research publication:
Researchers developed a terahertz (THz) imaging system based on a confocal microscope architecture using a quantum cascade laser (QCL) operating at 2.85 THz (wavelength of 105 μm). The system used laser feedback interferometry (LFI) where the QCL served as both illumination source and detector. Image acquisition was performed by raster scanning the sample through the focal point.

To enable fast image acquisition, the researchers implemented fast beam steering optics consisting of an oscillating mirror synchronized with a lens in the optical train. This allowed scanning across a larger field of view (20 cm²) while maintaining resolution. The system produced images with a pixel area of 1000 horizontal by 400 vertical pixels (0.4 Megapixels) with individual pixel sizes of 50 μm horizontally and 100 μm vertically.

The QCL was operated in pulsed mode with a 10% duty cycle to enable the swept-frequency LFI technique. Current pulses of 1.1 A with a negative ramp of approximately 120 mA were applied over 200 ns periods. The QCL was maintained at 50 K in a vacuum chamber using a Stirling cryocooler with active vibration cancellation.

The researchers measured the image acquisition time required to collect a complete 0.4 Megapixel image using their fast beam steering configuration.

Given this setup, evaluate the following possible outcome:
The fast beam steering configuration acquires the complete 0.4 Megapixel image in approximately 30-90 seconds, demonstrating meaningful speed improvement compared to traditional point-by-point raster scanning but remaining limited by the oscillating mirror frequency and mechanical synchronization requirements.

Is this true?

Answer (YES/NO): NO